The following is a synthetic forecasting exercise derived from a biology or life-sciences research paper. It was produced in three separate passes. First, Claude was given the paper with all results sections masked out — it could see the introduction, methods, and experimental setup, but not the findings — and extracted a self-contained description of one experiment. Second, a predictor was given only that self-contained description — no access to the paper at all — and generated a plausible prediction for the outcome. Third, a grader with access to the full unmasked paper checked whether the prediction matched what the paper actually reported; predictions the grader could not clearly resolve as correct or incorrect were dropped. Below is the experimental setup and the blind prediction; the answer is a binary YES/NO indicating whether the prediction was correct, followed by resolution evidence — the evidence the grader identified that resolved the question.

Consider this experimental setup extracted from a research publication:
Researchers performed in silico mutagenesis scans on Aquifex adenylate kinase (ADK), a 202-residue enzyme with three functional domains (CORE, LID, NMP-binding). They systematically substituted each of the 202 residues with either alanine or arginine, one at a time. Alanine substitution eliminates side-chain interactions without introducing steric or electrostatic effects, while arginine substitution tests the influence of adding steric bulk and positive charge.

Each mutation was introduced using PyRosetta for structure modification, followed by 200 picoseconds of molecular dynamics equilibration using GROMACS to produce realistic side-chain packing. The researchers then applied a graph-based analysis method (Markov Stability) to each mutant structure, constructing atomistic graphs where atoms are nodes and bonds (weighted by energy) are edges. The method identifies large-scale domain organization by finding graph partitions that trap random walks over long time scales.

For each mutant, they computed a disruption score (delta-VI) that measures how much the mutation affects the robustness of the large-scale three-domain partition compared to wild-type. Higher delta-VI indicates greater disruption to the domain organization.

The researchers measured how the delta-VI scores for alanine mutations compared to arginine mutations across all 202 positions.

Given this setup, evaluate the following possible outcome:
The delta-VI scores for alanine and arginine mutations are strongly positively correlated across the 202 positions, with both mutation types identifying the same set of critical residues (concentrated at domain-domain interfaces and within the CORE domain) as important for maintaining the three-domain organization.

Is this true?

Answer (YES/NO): NO